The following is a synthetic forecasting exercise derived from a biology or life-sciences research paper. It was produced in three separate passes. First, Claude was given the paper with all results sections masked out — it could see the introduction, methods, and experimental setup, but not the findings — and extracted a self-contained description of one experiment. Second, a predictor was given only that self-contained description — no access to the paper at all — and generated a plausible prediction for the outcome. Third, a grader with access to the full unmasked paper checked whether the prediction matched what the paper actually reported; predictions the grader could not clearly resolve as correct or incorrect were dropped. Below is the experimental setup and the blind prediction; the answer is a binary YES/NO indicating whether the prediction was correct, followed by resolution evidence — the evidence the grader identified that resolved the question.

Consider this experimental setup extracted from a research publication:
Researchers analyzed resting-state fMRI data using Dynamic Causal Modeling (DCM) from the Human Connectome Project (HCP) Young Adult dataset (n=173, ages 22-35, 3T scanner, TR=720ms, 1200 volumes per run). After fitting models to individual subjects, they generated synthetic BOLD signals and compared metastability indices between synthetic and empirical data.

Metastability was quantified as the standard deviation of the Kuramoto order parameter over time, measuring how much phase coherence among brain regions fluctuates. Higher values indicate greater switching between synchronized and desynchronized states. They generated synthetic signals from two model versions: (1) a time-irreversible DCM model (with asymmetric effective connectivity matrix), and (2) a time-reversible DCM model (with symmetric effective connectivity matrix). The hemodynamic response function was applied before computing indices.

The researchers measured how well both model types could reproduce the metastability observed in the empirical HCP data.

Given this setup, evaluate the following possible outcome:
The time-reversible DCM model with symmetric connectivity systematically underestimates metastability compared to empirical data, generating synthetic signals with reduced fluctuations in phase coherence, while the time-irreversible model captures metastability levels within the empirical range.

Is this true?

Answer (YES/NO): NO